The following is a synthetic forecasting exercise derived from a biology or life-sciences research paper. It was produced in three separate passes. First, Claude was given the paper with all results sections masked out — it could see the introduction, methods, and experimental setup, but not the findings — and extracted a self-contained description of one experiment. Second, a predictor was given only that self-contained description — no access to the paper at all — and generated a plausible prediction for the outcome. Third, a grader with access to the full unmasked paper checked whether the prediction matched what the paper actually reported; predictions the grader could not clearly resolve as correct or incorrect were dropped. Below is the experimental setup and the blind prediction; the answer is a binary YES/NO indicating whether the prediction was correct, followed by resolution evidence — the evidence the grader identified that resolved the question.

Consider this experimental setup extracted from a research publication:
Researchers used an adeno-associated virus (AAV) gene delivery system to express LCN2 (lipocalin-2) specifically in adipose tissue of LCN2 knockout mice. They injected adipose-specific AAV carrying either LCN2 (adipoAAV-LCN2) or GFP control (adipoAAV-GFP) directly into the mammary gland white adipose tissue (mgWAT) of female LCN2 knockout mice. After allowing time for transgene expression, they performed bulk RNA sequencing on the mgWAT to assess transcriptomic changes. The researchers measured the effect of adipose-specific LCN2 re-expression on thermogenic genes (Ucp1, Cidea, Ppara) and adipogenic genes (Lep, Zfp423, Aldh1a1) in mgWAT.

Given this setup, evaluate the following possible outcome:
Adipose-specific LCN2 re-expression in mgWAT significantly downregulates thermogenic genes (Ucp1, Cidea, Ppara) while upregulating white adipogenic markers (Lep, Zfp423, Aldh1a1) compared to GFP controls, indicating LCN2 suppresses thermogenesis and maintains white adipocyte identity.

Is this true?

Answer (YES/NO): YES